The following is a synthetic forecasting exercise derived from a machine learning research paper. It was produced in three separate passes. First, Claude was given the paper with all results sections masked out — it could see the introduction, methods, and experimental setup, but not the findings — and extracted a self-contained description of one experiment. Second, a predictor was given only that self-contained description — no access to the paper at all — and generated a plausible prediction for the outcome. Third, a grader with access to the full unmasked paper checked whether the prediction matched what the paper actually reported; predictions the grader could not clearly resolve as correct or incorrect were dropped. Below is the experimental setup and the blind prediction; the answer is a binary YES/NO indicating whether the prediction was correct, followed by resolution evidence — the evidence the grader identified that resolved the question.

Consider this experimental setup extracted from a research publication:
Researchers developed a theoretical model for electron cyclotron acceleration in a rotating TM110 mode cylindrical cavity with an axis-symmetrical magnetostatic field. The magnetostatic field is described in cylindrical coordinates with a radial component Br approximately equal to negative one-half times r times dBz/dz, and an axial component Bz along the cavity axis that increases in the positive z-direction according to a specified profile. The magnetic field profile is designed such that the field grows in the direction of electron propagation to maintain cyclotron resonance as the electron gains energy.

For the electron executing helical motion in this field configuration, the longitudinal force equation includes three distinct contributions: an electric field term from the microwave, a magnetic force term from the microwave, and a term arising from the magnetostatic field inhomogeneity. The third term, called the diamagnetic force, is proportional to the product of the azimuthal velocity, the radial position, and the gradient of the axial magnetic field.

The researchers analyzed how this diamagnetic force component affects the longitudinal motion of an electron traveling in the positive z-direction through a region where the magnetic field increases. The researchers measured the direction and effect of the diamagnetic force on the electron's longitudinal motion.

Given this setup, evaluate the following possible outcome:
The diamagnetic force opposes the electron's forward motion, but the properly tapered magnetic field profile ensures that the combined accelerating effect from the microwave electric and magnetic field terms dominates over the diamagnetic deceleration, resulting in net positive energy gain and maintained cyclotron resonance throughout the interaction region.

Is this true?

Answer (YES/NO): NO